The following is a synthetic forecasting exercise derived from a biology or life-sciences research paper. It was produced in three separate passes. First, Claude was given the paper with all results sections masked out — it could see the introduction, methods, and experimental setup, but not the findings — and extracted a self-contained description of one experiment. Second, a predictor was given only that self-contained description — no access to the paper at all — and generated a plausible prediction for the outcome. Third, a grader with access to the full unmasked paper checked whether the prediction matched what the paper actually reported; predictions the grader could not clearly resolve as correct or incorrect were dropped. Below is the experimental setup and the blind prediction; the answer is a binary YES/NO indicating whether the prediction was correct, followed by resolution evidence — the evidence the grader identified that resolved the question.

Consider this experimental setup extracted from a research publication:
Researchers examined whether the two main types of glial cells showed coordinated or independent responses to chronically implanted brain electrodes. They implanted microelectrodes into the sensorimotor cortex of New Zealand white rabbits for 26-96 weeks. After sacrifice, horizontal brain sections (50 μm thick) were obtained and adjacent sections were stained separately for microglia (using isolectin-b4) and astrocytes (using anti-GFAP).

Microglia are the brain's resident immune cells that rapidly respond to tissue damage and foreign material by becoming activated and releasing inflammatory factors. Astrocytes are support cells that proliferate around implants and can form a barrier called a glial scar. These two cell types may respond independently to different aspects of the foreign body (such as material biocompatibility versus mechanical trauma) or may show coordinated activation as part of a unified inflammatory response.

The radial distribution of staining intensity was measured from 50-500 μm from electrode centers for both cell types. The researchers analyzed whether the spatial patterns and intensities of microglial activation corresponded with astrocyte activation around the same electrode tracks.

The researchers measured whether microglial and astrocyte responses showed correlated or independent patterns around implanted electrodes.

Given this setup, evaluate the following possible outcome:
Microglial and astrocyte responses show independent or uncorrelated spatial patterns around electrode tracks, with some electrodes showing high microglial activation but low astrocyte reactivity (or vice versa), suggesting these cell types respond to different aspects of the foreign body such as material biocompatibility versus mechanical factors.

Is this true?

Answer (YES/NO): YES